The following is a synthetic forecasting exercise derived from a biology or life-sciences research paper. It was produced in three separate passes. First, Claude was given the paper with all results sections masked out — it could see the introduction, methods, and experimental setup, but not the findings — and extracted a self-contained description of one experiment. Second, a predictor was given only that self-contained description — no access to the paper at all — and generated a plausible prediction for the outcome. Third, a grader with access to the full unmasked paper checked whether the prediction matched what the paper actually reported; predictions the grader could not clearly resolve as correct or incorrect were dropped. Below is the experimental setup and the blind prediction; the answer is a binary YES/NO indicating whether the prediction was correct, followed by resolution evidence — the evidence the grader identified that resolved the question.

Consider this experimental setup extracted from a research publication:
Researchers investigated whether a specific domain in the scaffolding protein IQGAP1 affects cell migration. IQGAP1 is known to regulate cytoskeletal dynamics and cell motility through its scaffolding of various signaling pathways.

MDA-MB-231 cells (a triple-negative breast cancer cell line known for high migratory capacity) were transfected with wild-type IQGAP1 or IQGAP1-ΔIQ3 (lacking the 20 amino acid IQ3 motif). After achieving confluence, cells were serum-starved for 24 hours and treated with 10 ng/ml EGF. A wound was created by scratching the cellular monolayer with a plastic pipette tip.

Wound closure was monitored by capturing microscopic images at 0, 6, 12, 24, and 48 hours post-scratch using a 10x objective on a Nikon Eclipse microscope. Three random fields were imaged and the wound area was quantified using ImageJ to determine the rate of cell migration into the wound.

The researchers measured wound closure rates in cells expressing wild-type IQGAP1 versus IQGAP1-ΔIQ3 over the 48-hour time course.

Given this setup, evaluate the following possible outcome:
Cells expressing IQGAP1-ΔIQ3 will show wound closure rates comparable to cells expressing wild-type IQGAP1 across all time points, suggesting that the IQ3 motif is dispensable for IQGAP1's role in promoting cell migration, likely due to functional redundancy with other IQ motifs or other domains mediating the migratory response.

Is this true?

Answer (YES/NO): NO